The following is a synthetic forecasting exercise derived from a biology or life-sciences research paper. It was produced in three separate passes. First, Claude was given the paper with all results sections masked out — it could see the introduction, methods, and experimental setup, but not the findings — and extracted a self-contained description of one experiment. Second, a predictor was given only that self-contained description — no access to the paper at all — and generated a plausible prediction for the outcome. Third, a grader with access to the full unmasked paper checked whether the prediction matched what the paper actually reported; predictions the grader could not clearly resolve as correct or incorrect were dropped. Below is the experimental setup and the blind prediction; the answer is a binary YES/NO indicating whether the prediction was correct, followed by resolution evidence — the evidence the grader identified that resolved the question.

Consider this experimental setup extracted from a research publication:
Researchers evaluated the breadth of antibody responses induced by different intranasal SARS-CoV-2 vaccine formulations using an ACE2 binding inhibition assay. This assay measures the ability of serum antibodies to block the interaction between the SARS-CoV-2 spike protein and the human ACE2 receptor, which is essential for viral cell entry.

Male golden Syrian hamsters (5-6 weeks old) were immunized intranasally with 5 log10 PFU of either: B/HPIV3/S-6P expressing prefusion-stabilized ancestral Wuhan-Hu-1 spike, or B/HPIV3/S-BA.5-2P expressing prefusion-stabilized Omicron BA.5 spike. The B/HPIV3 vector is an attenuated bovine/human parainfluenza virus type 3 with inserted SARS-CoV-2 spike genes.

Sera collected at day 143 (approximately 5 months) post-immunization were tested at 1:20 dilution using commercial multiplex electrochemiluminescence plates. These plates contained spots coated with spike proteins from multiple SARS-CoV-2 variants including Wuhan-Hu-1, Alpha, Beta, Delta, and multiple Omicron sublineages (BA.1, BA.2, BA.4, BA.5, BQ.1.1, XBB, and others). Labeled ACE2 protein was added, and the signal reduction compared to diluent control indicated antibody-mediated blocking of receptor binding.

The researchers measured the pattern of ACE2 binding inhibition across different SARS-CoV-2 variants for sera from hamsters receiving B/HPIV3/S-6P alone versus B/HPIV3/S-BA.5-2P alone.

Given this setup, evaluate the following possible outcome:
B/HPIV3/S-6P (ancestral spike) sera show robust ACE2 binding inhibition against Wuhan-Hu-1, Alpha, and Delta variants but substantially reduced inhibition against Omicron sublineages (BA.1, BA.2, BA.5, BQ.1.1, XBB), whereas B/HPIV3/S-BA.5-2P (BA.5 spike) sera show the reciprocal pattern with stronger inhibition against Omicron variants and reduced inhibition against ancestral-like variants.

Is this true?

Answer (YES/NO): NO